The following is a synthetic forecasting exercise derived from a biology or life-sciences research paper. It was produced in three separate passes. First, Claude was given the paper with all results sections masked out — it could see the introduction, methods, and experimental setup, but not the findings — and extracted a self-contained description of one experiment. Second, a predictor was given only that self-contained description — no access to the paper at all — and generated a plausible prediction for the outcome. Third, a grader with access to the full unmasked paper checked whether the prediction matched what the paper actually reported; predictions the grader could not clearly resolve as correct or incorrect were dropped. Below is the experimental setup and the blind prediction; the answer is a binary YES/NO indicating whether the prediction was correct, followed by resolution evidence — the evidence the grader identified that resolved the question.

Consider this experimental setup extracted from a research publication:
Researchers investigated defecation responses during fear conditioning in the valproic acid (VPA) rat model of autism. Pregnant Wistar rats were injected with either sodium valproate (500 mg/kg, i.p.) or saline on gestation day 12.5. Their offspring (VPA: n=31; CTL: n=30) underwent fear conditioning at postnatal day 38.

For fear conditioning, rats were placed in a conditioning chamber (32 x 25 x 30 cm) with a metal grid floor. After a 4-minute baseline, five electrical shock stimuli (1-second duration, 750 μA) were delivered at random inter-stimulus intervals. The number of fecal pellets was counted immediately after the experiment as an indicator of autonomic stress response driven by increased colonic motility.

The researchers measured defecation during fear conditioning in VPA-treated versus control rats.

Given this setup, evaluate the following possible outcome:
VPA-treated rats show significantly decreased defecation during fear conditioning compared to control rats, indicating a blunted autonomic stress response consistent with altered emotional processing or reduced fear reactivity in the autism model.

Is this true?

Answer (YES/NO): NO